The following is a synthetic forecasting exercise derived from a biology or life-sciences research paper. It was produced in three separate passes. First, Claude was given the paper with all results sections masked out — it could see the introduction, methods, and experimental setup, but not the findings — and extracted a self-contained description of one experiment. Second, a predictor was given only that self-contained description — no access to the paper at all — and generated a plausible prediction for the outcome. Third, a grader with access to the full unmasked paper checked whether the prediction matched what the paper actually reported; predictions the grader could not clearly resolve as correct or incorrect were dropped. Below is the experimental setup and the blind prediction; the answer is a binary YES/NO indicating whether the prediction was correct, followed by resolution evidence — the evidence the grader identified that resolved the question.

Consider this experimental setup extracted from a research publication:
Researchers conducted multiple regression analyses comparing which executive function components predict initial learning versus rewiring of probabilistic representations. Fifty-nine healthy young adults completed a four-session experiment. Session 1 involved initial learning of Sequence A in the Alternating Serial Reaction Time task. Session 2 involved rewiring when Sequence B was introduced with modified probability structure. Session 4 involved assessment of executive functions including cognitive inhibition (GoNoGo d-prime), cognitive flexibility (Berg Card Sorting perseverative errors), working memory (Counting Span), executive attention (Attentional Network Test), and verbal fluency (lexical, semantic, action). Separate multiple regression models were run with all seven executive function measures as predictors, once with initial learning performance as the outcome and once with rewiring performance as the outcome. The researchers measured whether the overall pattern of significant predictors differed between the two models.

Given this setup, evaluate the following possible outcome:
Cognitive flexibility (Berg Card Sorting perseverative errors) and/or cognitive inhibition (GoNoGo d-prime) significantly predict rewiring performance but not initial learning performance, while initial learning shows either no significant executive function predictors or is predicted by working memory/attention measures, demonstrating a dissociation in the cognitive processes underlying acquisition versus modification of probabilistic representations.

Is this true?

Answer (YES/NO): YES